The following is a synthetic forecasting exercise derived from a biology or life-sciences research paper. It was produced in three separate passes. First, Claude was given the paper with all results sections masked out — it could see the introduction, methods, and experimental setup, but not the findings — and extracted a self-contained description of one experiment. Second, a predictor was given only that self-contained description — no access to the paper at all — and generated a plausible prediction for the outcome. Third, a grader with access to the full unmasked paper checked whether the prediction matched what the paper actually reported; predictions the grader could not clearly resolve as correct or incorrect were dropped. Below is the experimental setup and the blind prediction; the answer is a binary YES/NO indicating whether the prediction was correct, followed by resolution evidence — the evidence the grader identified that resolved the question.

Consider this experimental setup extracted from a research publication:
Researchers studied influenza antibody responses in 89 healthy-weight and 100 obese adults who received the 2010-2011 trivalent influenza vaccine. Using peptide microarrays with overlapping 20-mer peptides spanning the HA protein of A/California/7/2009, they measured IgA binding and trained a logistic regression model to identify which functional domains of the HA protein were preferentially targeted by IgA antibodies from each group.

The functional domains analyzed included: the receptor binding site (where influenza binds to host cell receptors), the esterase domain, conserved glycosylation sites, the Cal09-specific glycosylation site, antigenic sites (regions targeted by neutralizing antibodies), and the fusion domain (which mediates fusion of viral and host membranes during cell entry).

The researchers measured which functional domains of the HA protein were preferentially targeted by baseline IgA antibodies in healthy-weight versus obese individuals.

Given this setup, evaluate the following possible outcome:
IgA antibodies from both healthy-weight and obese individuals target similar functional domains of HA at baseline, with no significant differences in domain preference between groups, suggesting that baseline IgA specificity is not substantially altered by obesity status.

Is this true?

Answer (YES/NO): NO